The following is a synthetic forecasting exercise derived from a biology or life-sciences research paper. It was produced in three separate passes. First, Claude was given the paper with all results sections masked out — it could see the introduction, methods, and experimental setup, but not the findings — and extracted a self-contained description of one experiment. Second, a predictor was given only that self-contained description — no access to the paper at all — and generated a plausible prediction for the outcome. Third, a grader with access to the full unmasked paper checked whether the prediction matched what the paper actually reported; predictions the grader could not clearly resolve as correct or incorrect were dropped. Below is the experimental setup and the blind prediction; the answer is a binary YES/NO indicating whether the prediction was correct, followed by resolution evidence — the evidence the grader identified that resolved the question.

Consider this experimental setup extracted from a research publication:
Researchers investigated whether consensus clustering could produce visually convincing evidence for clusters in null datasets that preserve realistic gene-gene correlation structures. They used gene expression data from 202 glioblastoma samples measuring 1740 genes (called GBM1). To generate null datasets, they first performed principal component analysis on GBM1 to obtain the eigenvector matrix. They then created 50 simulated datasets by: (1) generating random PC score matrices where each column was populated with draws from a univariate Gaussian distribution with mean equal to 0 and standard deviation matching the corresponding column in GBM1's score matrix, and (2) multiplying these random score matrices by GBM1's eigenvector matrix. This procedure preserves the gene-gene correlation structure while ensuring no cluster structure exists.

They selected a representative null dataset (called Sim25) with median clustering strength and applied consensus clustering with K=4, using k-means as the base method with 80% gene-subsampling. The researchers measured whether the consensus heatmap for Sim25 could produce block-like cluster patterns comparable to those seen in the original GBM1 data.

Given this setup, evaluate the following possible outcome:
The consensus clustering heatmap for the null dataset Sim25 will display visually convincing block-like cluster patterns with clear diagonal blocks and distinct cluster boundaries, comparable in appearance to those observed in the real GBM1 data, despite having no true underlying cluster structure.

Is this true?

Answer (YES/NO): YES